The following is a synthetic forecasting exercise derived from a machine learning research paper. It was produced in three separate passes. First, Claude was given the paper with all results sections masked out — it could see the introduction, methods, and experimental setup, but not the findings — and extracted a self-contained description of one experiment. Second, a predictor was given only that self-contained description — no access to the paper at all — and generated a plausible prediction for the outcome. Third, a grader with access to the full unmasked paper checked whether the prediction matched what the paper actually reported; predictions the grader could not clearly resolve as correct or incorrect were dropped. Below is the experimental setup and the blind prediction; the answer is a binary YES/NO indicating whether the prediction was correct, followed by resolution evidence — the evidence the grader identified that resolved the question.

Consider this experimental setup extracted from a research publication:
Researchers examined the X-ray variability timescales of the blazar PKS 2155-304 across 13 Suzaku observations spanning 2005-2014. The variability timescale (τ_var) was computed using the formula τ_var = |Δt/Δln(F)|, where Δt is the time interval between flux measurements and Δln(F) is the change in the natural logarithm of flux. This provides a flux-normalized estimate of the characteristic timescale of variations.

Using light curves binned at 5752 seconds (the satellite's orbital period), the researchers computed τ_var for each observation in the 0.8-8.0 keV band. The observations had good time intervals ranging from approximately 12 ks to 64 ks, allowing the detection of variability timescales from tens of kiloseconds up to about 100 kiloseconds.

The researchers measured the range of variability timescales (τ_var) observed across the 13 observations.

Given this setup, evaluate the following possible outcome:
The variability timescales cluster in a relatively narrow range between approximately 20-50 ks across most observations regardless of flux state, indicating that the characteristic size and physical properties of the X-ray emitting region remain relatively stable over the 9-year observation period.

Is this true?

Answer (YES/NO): NO